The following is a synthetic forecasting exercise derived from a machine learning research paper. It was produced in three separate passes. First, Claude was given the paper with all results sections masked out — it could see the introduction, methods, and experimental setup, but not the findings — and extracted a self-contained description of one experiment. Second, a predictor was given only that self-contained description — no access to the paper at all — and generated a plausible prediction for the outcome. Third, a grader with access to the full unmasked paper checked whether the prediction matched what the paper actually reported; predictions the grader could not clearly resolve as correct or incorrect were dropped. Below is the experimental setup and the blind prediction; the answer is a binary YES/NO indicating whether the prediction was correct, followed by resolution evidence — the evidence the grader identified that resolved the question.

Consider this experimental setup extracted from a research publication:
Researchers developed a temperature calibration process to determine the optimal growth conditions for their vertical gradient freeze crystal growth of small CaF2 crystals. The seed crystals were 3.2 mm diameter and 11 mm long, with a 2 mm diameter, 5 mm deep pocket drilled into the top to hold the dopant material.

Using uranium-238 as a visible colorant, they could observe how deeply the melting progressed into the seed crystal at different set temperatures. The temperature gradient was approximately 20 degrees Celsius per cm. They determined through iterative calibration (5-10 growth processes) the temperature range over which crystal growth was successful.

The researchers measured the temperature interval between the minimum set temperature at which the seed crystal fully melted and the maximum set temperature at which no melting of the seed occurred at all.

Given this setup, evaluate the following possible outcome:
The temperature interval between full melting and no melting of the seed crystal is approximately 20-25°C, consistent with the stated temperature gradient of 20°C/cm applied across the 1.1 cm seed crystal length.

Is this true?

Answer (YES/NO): NO